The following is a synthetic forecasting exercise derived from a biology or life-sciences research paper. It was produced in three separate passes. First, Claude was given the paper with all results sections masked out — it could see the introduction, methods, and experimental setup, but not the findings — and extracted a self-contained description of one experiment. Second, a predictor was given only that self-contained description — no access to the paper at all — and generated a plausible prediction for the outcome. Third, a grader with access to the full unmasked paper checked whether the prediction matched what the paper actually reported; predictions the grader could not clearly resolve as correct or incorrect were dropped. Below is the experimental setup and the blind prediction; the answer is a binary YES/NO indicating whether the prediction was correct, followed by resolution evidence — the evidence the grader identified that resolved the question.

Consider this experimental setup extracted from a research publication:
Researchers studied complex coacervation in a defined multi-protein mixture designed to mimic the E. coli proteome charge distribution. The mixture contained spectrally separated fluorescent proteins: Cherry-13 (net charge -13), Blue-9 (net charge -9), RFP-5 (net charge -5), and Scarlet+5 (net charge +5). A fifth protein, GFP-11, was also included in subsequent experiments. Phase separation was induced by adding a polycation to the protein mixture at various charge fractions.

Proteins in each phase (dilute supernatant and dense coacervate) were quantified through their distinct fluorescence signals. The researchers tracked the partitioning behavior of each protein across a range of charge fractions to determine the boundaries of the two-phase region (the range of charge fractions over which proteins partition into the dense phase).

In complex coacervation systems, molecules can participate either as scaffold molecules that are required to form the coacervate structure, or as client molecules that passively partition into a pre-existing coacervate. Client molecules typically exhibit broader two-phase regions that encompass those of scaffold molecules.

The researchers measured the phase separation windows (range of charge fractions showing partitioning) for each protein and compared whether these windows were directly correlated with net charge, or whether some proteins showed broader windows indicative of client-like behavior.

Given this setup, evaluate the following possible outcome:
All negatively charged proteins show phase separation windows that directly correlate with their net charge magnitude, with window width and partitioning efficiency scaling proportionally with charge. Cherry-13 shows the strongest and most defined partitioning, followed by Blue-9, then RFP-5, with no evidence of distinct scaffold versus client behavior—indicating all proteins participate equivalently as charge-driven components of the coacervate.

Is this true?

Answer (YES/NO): NO